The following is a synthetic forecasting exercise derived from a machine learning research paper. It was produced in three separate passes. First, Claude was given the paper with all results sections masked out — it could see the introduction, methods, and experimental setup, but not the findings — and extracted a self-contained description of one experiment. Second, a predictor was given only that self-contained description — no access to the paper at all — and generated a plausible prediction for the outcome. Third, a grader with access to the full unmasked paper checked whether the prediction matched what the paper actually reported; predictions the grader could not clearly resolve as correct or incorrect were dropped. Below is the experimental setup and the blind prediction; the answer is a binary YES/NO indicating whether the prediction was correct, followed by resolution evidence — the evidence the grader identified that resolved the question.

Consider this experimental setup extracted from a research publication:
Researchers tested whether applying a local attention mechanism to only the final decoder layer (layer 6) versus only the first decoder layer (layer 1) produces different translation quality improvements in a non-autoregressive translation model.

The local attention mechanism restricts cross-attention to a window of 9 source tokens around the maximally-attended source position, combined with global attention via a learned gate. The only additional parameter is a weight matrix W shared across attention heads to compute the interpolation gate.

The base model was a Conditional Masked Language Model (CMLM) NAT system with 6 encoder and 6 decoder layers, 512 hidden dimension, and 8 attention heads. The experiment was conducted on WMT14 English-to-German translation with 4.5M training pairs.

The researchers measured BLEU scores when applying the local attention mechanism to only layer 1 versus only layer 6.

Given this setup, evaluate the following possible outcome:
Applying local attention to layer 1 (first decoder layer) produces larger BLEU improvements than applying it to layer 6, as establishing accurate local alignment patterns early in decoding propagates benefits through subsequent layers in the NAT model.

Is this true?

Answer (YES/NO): NO